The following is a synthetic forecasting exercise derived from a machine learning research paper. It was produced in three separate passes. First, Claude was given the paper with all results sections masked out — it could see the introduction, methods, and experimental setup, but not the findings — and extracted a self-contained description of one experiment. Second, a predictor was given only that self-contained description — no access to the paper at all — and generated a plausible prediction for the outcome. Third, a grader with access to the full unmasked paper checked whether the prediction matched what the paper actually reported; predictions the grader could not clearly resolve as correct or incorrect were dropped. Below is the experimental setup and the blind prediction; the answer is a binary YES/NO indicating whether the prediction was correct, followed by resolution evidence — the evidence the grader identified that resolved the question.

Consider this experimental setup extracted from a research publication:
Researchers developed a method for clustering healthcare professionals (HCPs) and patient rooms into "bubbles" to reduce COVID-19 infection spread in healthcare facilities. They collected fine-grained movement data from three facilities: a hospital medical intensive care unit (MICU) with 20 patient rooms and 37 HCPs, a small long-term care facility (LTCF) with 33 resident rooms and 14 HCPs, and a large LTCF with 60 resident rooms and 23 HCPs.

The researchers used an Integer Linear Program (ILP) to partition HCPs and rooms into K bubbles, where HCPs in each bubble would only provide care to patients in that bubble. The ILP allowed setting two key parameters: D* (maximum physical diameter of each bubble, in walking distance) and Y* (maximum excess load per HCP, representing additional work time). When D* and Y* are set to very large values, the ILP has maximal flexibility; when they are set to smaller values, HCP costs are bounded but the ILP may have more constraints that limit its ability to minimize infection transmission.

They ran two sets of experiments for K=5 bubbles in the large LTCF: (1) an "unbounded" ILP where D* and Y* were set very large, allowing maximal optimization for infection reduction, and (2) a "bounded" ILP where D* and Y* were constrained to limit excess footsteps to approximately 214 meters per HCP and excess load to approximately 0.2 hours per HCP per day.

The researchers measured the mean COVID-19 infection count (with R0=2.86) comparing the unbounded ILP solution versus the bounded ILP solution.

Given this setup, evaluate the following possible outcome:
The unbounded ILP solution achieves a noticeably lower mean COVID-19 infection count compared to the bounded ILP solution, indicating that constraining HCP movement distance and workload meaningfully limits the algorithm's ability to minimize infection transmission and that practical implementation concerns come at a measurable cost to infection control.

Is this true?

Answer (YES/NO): NO